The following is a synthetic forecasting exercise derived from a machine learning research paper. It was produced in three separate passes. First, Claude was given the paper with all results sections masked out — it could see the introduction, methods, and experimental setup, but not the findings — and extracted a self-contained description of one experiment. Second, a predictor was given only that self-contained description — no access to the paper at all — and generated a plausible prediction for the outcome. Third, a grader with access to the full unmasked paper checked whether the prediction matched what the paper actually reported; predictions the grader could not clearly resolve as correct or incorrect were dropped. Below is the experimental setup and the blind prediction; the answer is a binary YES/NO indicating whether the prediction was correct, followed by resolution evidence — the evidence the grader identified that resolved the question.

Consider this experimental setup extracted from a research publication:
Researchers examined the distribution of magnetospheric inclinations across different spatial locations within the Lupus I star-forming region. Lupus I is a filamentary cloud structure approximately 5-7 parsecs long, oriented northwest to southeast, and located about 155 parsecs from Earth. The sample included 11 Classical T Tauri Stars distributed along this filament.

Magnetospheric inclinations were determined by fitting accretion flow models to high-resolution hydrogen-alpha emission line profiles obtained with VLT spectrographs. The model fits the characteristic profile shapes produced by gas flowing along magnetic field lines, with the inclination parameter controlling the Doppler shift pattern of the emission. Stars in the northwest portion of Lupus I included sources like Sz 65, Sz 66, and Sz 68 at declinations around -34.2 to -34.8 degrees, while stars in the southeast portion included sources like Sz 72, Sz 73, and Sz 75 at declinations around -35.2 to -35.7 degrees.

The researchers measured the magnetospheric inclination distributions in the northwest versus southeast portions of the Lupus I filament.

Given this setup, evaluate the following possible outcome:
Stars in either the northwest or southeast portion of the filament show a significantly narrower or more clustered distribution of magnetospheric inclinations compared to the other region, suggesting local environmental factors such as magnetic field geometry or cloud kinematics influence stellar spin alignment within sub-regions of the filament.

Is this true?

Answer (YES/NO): NO